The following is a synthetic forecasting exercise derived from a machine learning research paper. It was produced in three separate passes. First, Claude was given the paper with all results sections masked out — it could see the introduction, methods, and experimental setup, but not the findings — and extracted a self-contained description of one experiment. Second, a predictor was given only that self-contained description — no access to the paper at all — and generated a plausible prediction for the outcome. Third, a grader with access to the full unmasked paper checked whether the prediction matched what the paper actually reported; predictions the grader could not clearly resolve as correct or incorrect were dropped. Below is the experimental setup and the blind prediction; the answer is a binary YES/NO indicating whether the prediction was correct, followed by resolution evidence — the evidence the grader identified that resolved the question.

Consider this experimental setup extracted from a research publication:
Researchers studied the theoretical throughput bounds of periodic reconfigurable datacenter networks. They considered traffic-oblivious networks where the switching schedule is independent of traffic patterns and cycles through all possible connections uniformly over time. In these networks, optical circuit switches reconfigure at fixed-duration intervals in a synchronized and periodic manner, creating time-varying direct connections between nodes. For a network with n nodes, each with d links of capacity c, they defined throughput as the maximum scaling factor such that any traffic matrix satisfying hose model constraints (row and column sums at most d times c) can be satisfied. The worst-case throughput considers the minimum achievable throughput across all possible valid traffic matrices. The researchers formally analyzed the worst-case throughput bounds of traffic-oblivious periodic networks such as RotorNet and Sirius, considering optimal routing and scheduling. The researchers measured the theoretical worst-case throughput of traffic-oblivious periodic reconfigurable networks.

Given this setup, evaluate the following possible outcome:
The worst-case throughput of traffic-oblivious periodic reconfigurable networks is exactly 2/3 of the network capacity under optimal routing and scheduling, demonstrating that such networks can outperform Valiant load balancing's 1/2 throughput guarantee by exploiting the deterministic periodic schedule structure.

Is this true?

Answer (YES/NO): NO